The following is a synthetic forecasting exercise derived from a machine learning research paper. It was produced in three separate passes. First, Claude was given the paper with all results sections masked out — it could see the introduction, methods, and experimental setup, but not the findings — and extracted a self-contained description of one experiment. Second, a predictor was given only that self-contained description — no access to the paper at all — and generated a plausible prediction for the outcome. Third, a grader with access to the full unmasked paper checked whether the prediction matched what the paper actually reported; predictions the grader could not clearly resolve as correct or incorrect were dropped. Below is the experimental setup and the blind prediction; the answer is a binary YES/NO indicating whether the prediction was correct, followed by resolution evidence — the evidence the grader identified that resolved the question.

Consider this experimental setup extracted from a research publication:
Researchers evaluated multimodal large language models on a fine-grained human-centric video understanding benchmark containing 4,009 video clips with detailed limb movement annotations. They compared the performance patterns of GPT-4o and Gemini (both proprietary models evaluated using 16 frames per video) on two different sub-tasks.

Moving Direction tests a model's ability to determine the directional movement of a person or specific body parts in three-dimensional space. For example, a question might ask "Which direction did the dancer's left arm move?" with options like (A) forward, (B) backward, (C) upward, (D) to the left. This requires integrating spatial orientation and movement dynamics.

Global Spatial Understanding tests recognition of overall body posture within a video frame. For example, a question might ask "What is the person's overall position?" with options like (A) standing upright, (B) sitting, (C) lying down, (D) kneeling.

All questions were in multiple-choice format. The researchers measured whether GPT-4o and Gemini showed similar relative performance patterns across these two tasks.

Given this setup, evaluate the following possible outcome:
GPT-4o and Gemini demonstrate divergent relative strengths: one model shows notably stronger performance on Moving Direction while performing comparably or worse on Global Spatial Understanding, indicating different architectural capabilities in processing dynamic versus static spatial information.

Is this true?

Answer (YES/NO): NO